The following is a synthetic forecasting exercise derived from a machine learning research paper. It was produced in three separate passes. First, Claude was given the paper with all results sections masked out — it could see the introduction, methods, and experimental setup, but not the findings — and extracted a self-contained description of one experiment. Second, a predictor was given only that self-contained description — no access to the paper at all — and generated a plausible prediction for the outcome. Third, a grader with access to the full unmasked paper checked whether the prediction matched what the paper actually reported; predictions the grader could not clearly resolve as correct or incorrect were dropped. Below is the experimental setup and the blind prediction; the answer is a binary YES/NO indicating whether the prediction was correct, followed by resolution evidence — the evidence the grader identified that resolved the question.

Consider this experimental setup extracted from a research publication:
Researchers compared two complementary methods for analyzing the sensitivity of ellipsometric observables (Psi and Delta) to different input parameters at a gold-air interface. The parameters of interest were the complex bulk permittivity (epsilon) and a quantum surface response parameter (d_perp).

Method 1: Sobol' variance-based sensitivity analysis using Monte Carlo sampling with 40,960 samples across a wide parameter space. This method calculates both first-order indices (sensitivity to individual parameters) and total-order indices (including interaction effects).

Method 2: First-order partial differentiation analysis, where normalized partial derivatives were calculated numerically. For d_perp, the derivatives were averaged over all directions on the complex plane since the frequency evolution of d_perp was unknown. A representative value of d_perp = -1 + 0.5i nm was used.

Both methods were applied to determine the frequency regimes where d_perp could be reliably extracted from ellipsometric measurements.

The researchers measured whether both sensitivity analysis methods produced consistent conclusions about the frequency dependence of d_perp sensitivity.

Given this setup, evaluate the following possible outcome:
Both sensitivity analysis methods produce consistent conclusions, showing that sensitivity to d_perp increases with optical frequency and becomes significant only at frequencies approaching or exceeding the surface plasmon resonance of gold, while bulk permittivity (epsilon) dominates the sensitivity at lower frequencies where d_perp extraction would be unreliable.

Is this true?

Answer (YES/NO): YES